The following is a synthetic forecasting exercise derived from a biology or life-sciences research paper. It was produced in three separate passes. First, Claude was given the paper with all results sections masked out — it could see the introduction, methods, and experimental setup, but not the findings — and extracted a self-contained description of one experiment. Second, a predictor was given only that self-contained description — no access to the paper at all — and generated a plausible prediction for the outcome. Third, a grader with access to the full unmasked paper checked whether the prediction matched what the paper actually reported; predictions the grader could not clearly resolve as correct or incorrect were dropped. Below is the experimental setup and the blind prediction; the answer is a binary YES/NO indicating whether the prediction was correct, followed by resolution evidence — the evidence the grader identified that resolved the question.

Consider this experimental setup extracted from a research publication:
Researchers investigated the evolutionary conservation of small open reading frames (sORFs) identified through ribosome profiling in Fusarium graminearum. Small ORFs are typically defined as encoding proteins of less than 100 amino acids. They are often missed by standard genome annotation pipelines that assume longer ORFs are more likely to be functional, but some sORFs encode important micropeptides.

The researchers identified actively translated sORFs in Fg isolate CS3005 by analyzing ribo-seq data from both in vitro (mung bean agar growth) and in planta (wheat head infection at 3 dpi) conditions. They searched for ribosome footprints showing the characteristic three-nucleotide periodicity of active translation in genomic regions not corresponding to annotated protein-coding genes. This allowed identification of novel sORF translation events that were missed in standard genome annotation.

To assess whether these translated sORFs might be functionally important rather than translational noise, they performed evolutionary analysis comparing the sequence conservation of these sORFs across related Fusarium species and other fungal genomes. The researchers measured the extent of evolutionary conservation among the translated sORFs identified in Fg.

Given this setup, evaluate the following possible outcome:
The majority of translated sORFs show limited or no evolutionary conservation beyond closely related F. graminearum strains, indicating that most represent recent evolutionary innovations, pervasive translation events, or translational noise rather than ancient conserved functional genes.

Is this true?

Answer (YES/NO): NO